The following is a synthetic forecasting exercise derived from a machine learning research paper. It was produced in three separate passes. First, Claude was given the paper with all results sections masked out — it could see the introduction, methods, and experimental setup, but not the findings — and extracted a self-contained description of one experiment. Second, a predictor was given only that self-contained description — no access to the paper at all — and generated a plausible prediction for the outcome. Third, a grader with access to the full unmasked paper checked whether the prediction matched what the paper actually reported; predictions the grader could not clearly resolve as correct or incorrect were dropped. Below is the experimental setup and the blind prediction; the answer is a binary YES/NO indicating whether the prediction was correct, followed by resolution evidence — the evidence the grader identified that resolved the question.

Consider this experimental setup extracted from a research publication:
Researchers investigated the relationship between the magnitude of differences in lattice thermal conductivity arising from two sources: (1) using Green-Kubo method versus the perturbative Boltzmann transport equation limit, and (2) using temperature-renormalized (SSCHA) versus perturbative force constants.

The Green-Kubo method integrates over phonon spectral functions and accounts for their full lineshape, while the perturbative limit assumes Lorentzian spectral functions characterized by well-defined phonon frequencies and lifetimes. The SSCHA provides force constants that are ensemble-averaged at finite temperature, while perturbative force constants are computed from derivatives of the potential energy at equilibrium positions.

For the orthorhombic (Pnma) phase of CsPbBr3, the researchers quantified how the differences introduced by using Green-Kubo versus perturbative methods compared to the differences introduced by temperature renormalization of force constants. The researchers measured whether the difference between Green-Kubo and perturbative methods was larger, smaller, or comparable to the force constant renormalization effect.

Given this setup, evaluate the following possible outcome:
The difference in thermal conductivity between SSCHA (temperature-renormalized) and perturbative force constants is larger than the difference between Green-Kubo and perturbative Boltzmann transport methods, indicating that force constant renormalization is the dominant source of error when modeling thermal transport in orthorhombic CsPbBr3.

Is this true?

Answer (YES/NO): NO